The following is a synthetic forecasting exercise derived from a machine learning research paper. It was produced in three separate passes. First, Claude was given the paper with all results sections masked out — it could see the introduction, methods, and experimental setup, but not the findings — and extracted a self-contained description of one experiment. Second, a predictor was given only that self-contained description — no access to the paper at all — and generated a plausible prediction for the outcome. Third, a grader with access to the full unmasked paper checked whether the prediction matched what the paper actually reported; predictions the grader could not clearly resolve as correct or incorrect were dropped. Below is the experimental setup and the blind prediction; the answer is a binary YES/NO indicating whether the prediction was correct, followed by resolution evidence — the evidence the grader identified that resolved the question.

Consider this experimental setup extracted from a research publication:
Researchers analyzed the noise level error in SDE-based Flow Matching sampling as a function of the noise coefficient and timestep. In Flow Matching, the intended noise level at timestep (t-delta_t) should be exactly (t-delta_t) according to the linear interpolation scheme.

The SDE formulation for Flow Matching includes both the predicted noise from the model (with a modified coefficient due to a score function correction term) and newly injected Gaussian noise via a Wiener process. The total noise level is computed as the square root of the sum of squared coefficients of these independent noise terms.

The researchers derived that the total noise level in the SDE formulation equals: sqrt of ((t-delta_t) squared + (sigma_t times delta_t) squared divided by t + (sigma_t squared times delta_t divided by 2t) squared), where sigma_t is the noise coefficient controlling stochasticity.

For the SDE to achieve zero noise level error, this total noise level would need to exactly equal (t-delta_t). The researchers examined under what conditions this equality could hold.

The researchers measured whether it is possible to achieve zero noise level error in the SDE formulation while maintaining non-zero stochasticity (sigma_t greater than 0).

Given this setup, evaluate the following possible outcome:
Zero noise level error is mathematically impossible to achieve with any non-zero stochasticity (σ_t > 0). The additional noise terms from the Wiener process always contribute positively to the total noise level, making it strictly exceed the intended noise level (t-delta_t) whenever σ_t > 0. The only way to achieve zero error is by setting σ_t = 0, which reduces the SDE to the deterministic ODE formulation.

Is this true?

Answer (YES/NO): YES